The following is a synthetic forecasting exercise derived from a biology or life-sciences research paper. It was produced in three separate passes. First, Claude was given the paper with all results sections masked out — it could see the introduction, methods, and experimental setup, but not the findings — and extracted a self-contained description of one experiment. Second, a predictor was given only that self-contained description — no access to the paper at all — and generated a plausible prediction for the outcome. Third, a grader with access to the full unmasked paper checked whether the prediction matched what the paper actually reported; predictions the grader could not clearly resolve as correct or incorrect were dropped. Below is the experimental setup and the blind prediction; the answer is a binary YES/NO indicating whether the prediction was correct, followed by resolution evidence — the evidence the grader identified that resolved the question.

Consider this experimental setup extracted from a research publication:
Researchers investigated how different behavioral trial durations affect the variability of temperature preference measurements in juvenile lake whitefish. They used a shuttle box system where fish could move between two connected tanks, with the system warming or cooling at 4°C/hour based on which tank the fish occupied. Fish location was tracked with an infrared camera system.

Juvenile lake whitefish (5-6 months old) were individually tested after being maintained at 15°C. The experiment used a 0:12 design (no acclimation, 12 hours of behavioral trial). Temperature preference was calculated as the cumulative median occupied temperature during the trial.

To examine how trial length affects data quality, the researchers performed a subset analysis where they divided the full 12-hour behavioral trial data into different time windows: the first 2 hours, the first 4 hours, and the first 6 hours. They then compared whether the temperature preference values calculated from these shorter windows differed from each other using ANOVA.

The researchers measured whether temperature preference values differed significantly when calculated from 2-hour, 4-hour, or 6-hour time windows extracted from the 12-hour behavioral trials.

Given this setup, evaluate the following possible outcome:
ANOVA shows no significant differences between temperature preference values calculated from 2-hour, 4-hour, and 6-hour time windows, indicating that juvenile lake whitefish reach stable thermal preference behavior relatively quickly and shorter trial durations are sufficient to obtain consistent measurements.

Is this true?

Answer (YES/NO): YES